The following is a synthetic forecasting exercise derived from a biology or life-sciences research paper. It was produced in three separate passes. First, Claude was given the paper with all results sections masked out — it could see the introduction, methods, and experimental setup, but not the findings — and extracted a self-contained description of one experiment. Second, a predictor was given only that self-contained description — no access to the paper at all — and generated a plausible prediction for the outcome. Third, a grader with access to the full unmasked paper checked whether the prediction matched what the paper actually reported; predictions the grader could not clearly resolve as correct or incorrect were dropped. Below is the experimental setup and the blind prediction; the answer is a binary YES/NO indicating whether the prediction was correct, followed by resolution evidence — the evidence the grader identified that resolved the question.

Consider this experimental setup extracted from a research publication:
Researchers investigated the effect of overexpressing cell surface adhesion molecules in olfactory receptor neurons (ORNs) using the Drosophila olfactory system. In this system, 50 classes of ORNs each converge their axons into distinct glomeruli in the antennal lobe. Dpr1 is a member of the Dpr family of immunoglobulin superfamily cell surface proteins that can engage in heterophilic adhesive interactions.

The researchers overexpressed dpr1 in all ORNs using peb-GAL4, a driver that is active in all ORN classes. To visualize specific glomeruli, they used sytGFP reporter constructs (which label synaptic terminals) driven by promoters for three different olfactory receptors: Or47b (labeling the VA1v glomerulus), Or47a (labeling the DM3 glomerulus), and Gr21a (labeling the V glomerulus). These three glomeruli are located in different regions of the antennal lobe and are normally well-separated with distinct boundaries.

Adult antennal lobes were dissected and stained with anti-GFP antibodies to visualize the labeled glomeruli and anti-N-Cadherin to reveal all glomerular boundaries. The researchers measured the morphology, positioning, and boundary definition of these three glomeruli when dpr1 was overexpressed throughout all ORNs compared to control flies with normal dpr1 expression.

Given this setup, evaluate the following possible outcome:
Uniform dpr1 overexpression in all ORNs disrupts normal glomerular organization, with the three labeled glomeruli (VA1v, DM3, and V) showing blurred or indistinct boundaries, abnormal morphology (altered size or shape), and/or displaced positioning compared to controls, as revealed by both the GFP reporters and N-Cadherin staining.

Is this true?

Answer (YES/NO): NO